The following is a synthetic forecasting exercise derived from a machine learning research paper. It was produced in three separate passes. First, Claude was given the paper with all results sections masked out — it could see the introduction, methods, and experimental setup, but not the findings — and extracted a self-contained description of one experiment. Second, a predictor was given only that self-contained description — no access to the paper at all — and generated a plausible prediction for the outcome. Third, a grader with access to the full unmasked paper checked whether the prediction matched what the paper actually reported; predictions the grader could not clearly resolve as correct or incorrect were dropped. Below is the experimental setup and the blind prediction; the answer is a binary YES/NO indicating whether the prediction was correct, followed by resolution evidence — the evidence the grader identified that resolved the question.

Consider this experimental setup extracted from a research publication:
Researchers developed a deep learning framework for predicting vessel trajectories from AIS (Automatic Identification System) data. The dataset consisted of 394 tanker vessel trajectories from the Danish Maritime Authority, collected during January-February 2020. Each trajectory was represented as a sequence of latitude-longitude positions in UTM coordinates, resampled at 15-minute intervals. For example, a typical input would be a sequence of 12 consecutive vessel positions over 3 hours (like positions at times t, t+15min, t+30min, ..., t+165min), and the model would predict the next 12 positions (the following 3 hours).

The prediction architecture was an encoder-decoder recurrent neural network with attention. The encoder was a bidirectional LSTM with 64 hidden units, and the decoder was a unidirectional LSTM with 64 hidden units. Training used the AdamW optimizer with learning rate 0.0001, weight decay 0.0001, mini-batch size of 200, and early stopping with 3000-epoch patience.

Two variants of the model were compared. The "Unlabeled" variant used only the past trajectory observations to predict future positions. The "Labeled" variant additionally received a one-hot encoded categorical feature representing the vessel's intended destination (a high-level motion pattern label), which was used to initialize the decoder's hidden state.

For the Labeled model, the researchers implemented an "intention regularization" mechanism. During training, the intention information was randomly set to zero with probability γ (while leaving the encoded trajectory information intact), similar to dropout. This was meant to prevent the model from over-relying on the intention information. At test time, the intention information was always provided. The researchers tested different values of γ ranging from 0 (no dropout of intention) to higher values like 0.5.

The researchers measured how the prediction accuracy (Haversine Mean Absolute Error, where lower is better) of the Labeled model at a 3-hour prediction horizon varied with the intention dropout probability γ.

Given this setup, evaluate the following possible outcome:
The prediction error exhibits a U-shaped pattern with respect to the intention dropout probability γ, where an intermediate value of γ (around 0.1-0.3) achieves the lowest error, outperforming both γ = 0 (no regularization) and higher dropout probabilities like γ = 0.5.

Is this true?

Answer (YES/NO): YES